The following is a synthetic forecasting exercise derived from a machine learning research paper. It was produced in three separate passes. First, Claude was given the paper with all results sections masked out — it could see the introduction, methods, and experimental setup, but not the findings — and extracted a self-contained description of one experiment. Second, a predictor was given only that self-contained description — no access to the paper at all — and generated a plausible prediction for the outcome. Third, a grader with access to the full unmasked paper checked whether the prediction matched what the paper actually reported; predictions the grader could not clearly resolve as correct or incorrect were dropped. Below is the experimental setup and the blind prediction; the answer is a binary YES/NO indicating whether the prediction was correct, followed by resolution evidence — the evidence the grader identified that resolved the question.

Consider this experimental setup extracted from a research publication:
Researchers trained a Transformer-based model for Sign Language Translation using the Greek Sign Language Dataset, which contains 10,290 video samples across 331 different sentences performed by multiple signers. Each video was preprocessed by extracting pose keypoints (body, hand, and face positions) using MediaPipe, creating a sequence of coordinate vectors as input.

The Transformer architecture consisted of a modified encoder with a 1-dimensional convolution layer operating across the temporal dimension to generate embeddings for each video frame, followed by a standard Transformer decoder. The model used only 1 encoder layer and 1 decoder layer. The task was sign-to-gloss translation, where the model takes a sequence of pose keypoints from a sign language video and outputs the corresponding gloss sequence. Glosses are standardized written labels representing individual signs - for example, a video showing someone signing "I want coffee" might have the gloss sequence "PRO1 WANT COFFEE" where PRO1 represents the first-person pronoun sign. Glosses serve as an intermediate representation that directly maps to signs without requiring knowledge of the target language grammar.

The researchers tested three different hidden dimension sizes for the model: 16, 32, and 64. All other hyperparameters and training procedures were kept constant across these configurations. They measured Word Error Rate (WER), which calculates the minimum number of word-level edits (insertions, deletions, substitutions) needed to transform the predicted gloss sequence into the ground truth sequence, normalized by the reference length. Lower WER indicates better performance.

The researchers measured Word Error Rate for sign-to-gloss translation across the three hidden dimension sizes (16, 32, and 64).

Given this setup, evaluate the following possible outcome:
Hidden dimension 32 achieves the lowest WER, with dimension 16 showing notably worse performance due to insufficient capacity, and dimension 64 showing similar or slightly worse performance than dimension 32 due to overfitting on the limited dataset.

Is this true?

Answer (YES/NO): YES